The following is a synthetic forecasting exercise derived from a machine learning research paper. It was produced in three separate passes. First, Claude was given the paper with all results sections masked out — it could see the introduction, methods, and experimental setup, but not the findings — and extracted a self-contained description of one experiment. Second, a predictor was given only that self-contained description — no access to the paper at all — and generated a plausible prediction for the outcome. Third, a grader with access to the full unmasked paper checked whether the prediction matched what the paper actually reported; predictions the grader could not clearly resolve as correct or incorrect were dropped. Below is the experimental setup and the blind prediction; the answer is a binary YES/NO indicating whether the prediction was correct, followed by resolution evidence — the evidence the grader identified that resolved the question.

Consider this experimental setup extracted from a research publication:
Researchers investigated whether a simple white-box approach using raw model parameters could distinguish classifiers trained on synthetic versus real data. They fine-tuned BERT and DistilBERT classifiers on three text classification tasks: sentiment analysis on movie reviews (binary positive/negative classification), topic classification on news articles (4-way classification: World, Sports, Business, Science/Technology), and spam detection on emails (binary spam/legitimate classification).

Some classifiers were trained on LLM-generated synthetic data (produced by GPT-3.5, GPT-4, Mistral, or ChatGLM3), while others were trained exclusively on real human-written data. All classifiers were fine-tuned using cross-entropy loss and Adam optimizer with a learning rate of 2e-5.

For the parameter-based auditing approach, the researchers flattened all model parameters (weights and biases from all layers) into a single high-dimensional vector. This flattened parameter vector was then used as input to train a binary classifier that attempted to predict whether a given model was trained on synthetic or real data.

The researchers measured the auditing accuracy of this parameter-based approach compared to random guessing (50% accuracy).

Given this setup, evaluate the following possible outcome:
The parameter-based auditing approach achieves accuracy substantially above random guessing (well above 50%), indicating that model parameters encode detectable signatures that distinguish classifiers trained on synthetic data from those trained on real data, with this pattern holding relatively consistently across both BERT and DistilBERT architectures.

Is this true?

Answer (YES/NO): NO